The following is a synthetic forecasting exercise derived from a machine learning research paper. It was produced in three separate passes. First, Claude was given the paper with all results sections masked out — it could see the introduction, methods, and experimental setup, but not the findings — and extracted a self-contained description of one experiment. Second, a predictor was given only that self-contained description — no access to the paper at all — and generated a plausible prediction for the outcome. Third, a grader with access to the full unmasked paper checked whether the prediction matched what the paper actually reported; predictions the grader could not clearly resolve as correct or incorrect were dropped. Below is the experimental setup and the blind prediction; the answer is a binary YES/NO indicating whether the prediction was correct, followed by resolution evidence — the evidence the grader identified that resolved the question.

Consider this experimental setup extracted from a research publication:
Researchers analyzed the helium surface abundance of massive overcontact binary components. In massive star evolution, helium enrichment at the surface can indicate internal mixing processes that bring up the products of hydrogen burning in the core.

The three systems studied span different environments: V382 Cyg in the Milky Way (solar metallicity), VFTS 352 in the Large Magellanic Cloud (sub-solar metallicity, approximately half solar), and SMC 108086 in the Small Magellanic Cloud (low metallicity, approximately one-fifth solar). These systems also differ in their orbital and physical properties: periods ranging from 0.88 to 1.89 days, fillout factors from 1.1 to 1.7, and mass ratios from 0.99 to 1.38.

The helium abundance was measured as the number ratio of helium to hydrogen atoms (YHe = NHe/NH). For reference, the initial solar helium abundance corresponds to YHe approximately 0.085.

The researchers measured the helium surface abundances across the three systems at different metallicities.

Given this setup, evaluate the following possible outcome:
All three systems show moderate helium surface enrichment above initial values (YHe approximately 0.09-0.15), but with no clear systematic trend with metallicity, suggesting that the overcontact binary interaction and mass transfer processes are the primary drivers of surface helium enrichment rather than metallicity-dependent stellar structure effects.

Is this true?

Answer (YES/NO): NO